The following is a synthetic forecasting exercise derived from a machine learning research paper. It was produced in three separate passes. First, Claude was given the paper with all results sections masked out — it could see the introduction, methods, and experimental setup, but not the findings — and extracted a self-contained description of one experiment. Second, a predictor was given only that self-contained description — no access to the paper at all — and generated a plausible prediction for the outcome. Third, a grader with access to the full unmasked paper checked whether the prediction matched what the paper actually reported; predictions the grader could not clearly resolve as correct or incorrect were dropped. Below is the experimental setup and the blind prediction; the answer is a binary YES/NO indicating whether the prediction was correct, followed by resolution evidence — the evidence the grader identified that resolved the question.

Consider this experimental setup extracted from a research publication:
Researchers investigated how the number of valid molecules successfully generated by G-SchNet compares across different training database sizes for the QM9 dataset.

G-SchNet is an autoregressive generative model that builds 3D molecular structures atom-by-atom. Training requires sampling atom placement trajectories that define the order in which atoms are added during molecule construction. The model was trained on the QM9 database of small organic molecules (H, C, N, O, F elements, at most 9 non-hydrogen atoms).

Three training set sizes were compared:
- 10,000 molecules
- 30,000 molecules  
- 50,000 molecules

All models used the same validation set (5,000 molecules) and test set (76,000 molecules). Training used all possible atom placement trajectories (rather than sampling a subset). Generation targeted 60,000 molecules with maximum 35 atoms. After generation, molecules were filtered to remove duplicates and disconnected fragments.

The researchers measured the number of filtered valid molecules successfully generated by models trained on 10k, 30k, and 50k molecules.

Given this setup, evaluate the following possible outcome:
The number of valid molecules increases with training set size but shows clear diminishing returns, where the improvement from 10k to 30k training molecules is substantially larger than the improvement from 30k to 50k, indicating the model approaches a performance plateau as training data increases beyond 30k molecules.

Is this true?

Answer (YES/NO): NO